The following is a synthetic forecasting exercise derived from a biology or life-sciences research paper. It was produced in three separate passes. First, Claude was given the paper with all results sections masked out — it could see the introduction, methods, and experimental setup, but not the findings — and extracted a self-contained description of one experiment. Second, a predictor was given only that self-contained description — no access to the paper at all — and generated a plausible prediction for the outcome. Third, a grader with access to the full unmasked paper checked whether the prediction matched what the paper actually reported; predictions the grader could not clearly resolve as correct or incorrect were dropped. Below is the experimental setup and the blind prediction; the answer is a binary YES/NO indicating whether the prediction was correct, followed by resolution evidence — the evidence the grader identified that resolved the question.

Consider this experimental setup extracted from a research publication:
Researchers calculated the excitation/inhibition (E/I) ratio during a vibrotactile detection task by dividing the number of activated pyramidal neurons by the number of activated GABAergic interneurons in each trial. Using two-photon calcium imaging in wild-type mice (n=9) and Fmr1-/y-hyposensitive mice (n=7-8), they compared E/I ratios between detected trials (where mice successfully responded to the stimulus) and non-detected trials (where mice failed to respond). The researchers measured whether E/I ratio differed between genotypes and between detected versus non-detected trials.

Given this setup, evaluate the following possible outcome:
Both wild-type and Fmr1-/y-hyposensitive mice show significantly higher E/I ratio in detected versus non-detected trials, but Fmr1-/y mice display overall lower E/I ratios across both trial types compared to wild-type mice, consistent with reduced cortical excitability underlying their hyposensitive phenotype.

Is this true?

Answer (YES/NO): NO